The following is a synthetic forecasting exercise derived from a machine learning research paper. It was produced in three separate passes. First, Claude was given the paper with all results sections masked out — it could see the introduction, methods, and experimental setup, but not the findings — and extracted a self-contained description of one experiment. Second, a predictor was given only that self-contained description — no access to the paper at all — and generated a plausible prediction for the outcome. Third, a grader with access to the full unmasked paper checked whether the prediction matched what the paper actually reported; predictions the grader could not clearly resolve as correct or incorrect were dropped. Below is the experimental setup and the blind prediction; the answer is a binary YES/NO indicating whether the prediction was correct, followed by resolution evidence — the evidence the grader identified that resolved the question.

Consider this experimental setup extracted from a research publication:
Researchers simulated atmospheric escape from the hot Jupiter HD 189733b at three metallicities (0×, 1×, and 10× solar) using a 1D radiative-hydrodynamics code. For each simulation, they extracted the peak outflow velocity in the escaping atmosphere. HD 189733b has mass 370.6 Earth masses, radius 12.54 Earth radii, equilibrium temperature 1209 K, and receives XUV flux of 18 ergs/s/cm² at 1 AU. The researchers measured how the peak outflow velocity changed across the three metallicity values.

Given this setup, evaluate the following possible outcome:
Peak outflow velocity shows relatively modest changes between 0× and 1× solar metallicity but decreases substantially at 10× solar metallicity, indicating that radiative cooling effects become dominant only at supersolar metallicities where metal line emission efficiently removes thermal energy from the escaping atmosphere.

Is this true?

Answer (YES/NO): NO